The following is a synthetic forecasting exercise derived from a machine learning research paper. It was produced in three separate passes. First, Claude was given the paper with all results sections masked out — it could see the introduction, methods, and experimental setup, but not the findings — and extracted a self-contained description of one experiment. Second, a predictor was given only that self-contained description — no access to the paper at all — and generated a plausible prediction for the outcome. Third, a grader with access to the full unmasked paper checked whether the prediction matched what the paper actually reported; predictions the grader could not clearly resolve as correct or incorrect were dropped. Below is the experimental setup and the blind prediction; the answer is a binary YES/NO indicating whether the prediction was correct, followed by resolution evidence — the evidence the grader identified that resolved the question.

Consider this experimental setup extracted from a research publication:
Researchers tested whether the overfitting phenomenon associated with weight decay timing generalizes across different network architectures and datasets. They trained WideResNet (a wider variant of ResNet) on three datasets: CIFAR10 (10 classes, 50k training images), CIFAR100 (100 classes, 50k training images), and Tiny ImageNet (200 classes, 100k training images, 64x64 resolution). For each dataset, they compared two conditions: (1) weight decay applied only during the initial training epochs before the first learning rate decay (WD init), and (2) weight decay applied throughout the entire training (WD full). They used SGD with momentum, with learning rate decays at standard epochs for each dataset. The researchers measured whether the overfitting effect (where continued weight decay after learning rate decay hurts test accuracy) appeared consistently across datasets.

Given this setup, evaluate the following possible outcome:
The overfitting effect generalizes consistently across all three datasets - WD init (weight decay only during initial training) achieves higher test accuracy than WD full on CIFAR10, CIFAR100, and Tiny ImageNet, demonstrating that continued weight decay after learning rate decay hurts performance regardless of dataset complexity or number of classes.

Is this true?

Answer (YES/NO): YES